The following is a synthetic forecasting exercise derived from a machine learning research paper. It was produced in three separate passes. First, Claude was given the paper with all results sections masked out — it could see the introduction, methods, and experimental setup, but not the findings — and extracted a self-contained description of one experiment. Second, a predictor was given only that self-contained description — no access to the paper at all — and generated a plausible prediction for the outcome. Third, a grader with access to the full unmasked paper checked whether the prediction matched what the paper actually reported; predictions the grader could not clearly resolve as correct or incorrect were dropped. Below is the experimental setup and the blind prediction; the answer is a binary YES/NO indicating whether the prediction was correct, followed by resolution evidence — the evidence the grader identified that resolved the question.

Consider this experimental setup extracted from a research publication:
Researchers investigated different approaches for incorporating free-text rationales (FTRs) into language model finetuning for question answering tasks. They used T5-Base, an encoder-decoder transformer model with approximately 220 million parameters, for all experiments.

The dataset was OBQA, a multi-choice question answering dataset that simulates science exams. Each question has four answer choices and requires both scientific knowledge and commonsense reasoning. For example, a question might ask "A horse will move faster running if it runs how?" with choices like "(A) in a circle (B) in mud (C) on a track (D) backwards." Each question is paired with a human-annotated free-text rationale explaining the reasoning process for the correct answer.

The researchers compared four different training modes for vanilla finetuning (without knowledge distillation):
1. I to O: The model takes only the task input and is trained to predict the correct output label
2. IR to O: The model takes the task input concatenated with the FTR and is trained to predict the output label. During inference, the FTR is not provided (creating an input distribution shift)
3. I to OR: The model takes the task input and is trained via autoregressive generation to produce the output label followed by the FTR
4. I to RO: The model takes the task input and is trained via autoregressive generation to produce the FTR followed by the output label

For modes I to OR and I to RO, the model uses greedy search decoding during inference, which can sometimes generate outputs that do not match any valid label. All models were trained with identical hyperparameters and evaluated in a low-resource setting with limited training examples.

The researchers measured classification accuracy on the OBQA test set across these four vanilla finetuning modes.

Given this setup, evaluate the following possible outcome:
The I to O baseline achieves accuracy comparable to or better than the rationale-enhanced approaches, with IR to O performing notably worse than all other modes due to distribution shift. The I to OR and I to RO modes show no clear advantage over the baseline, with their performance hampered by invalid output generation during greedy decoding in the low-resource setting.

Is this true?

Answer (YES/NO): NO